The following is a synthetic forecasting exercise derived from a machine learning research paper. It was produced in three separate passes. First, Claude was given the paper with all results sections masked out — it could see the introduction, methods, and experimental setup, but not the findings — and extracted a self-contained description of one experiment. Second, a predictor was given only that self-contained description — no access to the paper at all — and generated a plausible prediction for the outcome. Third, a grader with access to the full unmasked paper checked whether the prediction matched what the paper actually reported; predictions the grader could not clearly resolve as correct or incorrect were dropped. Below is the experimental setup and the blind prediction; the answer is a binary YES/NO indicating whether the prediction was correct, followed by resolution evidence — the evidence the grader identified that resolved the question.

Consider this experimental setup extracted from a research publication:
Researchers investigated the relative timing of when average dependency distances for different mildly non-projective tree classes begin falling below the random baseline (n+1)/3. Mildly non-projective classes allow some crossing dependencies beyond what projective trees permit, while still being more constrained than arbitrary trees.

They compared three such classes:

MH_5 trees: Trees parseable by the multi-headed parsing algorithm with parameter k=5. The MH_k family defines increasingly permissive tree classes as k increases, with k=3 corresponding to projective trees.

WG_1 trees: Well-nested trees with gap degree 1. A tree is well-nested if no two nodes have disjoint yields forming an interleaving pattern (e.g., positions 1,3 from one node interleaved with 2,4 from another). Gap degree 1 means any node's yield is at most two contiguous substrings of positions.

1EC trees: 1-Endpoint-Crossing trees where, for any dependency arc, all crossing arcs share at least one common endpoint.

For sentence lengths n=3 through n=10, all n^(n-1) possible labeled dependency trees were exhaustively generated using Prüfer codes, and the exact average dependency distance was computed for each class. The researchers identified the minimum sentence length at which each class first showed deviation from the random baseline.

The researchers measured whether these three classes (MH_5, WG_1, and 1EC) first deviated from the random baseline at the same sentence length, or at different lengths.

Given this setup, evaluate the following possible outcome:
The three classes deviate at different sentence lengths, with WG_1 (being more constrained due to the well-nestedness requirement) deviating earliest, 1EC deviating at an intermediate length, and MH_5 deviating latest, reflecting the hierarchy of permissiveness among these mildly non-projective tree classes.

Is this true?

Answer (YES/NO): NO